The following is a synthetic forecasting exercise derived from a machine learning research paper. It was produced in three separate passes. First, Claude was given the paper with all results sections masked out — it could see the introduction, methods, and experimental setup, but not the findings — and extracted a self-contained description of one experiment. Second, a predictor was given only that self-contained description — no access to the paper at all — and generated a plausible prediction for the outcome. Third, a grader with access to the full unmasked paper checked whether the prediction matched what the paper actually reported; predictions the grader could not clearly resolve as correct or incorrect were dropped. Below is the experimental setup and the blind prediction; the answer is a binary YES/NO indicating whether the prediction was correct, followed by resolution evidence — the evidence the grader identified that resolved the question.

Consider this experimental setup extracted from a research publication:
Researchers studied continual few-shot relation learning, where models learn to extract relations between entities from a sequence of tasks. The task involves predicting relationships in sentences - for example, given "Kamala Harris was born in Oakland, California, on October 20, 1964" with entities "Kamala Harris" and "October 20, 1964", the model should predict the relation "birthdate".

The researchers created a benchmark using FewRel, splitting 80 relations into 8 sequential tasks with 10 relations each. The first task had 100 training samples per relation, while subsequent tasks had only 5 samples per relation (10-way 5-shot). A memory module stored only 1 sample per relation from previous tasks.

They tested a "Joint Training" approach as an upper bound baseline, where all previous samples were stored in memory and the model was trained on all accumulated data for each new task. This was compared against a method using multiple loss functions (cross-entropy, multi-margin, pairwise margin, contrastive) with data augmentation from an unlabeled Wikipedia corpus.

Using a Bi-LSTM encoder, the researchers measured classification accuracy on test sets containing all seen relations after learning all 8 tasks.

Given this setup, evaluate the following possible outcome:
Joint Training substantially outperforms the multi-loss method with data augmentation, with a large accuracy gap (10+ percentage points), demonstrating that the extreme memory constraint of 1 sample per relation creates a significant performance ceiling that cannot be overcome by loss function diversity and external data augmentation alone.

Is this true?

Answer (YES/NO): NO